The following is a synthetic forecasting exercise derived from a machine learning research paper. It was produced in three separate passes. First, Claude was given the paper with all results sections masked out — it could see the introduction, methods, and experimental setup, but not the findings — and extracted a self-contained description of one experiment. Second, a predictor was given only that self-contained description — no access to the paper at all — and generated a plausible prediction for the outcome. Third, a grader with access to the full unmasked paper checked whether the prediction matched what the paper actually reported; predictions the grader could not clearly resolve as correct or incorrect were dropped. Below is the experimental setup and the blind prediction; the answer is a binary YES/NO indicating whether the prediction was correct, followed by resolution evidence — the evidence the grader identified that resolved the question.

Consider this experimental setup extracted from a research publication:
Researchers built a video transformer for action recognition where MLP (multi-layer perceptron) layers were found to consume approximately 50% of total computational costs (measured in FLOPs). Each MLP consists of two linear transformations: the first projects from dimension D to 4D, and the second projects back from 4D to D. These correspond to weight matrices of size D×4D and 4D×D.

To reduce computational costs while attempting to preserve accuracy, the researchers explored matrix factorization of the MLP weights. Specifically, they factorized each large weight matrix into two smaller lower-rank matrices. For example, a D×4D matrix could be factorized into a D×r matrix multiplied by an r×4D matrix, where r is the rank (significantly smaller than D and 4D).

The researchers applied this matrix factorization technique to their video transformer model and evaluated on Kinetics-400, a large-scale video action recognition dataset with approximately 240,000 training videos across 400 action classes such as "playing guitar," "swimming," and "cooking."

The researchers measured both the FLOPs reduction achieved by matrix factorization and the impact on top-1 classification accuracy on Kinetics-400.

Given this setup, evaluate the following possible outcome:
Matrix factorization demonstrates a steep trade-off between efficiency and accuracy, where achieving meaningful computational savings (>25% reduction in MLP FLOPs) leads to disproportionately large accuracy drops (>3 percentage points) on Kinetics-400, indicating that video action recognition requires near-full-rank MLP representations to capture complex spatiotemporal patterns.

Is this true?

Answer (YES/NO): NO